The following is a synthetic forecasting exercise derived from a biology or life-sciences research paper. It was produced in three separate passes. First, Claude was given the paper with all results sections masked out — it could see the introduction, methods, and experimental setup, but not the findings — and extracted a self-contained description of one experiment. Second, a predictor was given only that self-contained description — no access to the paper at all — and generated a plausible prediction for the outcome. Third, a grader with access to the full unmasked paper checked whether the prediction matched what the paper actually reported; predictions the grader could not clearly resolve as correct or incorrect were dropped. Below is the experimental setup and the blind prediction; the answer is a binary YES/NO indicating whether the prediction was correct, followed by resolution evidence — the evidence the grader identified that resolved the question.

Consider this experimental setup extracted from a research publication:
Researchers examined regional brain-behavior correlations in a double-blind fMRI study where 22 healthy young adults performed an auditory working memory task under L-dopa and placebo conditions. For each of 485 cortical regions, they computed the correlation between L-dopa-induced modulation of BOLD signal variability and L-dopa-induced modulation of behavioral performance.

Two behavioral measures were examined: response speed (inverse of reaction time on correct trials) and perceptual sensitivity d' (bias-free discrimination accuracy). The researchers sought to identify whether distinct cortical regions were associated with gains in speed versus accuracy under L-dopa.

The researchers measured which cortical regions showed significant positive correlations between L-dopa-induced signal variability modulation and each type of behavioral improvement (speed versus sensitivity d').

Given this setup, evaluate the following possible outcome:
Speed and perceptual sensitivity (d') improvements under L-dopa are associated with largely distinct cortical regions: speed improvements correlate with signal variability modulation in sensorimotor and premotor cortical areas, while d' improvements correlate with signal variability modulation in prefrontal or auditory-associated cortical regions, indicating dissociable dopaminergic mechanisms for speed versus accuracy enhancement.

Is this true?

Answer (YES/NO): NO